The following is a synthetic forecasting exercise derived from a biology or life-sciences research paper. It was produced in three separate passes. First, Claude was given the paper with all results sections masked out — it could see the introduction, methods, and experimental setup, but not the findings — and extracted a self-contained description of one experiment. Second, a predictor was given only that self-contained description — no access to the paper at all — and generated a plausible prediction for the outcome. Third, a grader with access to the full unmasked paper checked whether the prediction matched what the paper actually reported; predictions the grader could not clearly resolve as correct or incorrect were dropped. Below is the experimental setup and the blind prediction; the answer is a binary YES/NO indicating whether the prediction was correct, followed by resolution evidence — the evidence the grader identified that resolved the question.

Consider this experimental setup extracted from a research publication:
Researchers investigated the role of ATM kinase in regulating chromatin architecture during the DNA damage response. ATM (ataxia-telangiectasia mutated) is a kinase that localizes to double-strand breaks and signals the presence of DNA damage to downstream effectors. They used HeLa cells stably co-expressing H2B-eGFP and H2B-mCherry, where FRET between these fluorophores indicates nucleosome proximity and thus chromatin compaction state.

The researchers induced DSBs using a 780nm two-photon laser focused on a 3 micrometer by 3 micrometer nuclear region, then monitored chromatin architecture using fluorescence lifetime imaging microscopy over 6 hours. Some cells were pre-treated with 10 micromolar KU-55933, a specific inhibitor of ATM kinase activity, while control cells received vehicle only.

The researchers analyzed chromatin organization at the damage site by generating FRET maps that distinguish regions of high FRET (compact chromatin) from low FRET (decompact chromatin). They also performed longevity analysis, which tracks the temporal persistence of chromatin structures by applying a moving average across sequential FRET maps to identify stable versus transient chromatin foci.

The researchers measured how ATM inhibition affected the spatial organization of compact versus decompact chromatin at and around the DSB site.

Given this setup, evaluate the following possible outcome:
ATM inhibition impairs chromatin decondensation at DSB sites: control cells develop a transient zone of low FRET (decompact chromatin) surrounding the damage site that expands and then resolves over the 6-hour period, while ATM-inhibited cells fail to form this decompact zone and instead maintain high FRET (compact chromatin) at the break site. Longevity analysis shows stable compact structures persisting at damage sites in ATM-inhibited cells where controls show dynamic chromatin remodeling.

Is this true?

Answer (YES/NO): NO